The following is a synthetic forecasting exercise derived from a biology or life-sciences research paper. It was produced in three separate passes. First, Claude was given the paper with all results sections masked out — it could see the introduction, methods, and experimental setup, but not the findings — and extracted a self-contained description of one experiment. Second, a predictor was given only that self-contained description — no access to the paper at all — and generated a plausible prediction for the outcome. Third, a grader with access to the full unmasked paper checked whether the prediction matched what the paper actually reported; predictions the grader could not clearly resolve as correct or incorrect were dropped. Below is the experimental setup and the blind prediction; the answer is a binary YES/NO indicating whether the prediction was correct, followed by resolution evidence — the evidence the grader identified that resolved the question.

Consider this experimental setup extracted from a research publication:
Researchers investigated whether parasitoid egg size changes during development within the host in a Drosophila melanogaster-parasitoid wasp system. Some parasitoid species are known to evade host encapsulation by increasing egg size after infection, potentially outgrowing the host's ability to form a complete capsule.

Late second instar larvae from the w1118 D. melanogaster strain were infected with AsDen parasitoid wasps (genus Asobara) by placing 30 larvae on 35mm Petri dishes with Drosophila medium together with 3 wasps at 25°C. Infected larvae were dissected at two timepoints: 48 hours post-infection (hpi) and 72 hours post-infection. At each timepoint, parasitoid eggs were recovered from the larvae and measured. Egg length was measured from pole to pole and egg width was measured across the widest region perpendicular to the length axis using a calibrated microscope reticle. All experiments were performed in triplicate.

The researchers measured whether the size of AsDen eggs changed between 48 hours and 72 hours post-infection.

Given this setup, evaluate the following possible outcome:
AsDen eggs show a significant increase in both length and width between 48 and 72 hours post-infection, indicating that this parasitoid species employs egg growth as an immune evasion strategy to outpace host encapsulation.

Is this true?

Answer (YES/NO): YES